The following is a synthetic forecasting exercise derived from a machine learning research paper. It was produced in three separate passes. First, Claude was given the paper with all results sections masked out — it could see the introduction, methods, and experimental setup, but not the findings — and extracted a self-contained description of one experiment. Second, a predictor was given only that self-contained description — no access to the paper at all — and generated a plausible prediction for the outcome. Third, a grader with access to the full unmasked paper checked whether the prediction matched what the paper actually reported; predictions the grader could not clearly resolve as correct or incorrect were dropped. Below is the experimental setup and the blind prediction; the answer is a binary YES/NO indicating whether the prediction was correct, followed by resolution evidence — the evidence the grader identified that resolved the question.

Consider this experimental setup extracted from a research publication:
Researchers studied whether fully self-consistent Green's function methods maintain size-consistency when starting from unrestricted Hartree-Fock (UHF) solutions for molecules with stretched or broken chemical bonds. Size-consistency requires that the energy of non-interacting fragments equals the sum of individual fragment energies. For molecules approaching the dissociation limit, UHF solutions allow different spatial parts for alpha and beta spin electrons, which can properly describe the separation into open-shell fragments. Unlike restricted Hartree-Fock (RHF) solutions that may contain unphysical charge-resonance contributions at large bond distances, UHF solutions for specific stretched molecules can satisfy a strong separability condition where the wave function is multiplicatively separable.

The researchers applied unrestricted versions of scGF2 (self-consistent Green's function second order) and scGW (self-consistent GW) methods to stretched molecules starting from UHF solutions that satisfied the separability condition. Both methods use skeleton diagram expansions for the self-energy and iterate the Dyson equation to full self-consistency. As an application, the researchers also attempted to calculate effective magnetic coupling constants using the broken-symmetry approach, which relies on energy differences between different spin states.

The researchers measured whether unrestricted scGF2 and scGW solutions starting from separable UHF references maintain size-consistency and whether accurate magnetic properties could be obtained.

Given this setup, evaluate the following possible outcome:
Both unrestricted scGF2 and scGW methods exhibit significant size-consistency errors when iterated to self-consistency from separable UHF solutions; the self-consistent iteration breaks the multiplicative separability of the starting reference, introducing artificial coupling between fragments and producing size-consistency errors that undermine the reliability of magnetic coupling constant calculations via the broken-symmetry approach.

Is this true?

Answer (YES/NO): NO